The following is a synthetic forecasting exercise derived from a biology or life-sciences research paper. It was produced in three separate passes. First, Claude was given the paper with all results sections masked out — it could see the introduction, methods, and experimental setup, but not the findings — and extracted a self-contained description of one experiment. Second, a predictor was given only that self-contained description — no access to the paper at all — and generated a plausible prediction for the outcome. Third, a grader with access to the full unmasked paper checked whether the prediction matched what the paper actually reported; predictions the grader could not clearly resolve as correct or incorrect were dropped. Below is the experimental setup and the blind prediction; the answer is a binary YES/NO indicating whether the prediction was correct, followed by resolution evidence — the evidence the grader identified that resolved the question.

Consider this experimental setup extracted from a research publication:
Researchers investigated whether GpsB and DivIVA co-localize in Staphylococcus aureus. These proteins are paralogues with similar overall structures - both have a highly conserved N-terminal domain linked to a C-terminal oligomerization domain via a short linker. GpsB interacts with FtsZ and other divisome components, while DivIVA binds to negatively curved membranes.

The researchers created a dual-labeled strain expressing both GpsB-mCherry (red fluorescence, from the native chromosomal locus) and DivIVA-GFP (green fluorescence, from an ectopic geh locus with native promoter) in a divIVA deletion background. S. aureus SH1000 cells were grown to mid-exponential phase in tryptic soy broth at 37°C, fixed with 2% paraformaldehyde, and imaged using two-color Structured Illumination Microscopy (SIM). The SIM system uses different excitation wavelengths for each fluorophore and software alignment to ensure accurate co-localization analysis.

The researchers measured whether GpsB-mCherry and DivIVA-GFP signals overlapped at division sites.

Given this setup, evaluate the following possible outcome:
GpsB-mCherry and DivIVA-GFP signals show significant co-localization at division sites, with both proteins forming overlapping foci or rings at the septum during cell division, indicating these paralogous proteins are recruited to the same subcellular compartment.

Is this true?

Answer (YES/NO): NO